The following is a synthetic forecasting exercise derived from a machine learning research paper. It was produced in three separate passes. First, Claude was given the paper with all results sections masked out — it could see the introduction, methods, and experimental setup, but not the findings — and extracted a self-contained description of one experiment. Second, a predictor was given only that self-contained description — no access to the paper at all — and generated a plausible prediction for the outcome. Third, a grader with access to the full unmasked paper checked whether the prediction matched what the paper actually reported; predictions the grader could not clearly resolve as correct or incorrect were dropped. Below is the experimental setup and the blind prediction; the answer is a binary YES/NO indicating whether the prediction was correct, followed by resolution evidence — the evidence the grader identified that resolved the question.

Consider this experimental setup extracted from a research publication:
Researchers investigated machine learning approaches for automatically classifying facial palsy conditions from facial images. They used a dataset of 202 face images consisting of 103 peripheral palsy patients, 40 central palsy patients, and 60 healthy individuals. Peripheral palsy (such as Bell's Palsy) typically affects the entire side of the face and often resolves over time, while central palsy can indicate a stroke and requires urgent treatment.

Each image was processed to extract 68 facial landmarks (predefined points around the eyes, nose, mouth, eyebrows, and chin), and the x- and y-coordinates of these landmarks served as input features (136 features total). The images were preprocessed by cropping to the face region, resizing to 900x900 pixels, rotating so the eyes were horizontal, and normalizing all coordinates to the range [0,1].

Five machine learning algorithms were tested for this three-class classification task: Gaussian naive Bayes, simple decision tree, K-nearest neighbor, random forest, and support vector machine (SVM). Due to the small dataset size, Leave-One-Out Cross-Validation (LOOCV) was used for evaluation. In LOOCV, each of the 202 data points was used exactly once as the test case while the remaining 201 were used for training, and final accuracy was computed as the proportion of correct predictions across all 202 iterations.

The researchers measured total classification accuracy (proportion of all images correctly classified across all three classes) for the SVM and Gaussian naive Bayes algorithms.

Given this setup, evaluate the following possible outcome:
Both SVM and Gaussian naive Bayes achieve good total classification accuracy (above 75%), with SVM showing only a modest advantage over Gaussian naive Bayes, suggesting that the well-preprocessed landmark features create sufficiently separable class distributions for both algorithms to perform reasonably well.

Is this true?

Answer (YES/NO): YES